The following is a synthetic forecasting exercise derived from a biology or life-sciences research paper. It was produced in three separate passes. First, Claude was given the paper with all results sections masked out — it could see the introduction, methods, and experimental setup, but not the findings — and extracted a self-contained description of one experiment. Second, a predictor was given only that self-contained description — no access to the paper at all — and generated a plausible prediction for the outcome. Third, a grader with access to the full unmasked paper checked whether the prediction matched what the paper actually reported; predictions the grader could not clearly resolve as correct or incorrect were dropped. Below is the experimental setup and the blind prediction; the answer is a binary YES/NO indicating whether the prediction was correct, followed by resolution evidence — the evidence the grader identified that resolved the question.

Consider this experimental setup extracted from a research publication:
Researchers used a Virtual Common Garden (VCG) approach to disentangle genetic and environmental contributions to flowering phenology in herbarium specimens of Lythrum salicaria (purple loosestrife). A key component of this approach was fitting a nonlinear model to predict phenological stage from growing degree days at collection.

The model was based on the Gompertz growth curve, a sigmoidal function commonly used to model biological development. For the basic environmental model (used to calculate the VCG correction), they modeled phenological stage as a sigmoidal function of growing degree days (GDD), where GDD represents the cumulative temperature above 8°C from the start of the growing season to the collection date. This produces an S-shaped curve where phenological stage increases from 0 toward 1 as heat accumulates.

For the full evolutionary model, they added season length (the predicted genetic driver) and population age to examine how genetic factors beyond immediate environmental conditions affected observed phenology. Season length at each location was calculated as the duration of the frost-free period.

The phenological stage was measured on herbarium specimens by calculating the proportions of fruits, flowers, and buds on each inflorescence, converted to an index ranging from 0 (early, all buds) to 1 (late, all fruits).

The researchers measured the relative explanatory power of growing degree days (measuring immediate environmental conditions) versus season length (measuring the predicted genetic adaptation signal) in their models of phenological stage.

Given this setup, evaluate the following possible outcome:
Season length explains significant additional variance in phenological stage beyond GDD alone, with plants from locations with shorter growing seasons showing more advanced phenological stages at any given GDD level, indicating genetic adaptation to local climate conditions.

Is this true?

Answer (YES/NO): YES